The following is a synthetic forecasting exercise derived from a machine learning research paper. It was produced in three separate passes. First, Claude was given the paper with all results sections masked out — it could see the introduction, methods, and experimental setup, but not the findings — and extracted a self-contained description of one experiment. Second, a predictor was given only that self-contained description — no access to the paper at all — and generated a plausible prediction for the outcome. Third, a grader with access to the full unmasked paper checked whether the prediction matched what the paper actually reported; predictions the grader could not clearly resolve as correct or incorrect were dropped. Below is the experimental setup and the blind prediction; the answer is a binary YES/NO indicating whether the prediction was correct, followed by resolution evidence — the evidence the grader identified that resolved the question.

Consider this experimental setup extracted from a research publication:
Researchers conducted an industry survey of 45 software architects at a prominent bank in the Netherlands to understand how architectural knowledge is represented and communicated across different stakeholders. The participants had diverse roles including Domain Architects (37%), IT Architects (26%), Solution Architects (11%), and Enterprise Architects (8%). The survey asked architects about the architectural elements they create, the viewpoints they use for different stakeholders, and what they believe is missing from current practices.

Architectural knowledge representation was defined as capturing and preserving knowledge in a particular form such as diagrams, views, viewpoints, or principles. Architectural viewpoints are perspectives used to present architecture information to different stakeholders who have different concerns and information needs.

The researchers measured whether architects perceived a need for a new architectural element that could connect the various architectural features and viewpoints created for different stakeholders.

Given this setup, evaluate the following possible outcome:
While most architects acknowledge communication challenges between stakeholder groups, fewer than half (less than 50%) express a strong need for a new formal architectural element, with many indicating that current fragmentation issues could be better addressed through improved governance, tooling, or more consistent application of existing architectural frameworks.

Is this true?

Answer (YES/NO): NO